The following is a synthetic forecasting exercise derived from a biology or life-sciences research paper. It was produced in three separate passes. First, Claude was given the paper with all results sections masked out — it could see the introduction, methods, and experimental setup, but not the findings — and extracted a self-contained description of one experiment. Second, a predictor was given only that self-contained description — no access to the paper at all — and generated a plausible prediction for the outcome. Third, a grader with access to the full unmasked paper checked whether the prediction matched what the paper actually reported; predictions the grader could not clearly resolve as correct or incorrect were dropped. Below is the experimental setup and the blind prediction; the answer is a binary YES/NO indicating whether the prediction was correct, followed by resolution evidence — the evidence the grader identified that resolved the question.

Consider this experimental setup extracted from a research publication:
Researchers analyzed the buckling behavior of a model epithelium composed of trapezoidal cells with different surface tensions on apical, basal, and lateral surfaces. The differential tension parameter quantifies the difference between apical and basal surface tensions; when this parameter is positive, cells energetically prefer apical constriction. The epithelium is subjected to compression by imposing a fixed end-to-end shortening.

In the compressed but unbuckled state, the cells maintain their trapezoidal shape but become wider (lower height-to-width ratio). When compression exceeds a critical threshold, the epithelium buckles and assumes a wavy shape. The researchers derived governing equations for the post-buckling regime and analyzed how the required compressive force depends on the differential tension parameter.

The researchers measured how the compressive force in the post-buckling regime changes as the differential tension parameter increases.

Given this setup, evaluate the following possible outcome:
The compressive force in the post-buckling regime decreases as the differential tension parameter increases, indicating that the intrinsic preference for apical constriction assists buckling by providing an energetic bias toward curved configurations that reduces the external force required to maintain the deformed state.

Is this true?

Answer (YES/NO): YES